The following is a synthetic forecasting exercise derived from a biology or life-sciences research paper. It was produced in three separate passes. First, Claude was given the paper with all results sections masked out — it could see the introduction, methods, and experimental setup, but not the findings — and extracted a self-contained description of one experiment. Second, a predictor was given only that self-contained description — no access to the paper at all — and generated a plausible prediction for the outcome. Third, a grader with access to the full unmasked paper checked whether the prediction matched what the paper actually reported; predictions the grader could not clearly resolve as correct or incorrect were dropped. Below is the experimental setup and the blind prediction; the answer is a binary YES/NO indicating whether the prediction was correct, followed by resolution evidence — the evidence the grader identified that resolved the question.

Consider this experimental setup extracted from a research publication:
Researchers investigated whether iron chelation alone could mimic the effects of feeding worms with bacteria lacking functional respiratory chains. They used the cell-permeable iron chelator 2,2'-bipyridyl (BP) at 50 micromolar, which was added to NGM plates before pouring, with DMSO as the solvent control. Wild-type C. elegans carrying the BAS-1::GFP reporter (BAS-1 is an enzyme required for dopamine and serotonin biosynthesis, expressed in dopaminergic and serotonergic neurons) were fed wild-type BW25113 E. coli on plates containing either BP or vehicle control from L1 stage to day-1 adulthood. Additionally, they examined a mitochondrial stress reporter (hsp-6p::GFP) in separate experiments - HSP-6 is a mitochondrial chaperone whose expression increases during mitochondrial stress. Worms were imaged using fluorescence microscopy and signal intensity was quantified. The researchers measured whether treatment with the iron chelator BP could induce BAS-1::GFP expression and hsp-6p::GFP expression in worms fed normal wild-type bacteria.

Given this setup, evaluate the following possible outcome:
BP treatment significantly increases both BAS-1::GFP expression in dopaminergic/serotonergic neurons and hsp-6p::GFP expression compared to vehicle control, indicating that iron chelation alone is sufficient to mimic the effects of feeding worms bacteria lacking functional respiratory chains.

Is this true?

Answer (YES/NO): YES